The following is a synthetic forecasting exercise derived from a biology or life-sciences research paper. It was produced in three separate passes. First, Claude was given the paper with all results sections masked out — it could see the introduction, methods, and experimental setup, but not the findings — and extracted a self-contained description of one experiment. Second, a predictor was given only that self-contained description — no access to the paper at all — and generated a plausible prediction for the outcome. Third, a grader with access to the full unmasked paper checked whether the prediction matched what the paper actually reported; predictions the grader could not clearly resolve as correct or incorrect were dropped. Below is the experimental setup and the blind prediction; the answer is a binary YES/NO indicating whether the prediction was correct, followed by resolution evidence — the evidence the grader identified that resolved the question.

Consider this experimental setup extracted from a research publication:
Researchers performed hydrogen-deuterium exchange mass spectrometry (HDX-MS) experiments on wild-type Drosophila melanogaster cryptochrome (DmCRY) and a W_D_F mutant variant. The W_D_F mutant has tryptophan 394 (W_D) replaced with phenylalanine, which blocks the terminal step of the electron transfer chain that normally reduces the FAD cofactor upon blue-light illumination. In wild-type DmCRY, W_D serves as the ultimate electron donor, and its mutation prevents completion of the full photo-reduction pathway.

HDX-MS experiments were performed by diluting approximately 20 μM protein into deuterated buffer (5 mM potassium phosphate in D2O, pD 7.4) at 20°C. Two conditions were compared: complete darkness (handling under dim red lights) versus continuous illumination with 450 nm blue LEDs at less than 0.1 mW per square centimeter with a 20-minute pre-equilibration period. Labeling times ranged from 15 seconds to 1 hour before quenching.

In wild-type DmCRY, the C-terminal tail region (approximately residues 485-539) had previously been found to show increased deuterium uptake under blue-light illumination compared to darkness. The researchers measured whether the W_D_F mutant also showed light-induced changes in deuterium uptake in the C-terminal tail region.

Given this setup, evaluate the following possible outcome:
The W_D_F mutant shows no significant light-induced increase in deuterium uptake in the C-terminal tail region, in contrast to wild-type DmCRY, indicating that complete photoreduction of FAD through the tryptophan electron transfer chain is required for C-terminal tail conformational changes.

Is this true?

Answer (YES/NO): YES